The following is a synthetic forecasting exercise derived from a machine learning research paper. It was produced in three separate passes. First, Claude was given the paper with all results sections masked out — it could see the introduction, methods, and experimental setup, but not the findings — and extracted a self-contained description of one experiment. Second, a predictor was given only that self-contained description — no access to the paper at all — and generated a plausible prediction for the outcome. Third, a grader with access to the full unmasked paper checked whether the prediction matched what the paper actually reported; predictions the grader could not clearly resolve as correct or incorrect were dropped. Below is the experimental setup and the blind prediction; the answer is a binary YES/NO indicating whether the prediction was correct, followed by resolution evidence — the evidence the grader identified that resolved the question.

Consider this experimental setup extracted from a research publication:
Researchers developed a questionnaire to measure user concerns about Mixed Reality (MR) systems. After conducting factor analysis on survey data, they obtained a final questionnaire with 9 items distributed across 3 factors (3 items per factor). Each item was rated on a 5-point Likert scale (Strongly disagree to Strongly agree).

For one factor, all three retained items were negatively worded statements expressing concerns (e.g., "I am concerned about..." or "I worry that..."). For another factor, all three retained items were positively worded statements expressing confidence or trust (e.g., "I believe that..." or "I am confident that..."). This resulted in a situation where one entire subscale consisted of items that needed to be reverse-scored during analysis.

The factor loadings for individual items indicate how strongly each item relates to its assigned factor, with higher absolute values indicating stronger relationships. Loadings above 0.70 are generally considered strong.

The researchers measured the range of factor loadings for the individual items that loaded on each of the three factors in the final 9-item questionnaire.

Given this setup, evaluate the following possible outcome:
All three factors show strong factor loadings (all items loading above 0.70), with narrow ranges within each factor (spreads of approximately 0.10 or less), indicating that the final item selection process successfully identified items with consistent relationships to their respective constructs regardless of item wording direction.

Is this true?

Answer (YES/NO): YES